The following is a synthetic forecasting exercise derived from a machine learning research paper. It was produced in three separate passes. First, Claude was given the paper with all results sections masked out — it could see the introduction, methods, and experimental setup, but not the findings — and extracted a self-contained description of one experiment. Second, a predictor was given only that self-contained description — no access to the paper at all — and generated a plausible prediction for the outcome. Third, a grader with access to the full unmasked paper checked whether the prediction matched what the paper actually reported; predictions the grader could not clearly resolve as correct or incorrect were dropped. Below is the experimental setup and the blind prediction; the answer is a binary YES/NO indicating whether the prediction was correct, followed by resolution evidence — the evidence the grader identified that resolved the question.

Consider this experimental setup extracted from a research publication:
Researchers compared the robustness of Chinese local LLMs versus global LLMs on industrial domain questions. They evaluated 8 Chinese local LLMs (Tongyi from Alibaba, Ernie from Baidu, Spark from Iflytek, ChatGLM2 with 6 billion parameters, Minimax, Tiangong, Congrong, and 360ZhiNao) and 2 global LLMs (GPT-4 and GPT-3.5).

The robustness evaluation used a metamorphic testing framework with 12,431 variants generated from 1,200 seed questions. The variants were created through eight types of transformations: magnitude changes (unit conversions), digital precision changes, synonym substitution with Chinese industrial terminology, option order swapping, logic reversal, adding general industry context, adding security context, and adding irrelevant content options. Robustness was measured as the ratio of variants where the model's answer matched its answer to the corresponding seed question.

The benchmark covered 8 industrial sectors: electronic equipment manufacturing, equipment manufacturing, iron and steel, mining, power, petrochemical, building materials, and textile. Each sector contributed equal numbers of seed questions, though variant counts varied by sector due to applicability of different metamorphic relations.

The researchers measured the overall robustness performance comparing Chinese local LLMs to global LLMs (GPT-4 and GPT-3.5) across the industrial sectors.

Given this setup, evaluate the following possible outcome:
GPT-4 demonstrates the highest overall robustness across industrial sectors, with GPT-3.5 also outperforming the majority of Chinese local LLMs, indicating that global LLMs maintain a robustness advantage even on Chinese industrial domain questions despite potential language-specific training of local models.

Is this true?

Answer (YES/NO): YES